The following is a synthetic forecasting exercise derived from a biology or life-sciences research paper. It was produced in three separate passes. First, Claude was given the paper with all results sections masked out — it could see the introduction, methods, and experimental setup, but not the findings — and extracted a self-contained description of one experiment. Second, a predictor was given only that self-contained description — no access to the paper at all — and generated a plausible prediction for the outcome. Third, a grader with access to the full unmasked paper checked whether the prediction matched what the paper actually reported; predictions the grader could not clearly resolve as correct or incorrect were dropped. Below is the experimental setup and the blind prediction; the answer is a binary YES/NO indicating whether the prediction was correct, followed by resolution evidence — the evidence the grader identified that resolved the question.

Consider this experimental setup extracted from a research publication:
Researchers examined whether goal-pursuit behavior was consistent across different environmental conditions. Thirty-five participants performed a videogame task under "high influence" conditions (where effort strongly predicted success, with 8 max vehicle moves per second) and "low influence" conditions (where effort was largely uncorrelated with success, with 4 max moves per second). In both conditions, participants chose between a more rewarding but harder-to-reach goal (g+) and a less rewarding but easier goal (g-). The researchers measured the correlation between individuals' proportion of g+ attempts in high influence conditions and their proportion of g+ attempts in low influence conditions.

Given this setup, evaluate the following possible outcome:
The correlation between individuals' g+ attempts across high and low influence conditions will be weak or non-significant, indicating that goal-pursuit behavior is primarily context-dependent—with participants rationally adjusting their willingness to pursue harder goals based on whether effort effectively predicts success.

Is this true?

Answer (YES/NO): NO